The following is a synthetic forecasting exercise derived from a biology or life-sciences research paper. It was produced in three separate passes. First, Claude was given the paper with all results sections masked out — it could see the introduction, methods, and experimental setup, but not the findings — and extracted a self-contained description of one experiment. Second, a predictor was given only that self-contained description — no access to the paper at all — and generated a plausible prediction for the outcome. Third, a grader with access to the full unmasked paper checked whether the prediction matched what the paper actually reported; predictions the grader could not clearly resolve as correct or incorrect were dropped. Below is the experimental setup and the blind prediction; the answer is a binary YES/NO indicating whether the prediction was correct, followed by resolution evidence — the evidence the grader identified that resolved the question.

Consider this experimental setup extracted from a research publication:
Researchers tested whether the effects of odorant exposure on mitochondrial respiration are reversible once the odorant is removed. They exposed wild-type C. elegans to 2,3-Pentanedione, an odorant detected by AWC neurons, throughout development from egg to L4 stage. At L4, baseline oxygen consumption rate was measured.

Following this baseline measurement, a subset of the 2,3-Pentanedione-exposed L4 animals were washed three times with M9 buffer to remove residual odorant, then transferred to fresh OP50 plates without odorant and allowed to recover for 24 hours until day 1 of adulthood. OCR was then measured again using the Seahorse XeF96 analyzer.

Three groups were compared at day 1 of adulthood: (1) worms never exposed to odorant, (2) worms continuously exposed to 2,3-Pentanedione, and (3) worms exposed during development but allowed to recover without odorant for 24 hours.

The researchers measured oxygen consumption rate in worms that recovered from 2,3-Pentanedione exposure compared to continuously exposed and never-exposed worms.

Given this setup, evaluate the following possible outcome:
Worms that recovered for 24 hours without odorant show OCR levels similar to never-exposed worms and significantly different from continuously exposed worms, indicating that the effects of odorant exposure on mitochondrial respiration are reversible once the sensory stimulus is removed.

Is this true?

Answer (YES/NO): YES